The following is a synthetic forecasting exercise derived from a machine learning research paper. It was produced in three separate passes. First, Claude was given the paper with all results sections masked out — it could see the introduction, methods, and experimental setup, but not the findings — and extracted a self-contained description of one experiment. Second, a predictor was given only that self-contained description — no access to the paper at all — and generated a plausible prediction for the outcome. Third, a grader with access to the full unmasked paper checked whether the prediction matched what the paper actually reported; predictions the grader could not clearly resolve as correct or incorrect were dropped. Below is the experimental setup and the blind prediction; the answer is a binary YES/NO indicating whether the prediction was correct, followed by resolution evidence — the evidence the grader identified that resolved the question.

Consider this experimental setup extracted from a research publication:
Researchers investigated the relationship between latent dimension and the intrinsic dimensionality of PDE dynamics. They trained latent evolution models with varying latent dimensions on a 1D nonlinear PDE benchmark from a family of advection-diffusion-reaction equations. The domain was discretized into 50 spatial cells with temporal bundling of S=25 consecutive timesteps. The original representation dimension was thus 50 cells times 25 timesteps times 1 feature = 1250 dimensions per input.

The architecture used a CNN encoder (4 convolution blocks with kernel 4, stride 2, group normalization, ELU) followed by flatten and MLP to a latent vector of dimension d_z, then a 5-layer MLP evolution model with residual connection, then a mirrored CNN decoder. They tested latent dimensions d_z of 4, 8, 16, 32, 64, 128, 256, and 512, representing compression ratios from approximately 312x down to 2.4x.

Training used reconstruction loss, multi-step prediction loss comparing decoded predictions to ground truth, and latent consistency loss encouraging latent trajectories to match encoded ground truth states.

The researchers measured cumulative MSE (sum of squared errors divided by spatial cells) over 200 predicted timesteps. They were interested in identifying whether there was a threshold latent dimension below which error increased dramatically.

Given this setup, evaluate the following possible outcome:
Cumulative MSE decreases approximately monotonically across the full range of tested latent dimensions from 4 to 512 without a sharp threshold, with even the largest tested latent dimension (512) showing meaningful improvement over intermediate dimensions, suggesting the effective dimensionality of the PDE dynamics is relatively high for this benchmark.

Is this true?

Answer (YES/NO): NO